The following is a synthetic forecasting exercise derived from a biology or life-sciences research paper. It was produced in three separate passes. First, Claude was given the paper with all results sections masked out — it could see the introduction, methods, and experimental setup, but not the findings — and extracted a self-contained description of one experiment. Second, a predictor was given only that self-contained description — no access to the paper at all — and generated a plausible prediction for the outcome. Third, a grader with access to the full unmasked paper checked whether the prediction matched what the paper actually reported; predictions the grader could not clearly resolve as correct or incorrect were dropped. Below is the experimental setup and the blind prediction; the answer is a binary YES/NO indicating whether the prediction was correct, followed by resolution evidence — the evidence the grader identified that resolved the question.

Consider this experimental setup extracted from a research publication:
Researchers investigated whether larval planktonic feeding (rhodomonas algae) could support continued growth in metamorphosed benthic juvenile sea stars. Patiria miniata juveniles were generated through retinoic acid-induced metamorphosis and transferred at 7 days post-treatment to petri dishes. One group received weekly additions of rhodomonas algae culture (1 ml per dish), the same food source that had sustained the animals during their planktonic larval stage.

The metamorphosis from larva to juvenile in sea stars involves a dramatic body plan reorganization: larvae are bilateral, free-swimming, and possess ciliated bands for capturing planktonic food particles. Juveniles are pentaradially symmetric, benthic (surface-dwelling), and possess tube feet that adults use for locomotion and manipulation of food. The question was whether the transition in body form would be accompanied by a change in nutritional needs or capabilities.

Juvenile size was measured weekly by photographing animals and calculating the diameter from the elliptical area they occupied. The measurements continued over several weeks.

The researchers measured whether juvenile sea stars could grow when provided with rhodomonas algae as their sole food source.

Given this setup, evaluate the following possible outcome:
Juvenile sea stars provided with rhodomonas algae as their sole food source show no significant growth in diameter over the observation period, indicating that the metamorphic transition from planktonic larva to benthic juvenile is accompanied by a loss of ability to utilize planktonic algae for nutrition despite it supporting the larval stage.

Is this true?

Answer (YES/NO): YES